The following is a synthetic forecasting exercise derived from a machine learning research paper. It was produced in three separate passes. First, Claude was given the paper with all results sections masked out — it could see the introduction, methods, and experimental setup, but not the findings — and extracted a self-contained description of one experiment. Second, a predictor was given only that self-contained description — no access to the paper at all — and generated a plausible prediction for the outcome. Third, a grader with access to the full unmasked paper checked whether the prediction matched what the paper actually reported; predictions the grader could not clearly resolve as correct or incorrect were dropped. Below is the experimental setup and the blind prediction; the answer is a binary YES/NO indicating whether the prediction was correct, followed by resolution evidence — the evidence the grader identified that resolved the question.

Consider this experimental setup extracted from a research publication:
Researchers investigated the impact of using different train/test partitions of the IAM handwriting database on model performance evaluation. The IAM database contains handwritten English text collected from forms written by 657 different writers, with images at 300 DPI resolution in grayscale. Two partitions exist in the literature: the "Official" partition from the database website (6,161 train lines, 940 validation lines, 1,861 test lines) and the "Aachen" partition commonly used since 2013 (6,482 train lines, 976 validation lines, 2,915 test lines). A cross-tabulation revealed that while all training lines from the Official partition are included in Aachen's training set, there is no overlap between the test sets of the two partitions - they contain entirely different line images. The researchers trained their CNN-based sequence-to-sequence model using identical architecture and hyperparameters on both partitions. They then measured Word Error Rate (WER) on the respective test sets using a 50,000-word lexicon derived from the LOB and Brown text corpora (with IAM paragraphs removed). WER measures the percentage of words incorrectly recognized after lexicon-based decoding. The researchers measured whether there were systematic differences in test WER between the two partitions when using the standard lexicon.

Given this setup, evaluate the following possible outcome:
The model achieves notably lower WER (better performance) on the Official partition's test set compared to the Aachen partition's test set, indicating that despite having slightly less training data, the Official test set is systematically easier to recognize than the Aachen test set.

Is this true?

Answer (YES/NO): YES